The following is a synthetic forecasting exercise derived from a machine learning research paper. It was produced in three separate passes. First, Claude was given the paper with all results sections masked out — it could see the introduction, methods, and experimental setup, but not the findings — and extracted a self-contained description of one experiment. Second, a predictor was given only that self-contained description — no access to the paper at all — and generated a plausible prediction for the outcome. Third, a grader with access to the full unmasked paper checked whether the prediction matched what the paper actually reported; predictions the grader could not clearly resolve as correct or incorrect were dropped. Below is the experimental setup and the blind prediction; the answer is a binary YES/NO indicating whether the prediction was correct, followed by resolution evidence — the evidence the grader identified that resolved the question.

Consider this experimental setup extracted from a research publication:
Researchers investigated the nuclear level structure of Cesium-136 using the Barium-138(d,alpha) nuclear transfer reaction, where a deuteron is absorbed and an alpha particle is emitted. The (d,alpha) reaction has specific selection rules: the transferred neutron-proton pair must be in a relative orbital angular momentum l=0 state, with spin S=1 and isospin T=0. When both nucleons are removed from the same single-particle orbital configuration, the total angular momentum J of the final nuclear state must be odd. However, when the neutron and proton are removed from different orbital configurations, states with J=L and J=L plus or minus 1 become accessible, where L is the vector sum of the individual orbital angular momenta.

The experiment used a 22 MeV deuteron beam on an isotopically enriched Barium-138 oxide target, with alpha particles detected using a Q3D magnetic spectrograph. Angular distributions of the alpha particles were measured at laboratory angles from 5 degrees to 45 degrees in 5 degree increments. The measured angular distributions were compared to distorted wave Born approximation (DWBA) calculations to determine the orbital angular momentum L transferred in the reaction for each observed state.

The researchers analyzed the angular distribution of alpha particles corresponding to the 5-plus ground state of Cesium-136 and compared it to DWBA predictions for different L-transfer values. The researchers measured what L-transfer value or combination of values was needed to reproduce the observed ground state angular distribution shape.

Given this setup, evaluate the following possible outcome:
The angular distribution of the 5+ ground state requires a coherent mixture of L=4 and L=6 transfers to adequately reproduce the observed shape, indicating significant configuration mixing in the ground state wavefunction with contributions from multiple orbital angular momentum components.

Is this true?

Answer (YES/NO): NO